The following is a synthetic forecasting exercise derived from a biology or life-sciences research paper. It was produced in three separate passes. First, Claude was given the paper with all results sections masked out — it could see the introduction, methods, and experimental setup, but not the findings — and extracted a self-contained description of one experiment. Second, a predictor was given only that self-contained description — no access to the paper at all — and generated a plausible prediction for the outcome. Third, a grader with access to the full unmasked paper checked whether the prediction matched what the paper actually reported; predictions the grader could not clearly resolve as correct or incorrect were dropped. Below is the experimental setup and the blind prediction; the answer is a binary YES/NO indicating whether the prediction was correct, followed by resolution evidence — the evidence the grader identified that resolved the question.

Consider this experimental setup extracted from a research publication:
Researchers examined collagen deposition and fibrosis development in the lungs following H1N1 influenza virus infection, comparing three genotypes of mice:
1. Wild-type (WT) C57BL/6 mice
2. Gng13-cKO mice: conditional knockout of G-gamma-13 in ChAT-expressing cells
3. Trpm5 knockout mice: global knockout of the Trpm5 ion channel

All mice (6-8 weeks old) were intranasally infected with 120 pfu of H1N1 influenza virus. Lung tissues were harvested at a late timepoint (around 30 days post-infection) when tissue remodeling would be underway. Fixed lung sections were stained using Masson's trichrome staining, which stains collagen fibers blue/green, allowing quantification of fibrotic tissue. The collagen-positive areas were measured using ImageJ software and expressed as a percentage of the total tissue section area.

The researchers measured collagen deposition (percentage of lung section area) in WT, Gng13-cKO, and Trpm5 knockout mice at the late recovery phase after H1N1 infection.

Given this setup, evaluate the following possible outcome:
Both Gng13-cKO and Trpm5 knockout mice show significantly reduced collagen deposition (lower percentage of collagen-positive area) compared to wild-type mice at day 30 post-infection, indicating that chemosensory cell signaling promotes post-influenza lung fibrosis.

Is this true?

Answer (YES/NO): NO